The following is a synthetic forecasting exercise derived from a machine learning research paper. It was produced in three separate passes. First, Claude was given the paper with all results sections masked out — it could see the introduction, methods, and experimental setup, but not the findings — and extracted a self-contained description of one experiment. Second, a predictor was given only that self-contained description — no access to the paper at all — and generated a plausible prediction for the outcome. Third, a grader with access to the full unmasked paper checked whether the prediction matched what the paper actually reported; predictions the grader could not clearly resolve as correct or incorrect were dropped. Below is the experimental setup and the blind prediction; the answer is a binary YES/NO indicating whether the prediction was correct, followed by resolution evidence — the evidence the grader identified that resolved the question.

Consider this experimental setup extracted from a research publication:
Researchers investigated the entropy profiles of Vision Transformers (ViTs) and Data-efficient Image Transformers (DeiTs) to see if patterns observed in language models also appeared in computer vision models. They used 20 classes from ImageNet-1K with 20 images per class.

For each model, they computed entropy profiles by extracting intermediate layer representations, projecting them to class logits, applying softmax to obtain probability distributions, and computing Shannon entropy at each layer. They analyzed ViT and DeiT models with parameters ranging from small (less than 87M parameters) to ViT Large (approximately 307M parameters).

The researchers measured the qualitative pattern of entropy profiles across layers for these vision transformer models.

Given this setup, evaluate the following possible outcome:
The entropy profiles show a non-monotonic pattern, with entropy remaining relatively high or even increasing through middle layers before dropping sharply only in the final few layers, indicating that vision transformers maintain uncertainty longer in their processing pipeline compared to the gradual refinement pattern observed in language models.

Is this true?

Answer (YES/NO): NO